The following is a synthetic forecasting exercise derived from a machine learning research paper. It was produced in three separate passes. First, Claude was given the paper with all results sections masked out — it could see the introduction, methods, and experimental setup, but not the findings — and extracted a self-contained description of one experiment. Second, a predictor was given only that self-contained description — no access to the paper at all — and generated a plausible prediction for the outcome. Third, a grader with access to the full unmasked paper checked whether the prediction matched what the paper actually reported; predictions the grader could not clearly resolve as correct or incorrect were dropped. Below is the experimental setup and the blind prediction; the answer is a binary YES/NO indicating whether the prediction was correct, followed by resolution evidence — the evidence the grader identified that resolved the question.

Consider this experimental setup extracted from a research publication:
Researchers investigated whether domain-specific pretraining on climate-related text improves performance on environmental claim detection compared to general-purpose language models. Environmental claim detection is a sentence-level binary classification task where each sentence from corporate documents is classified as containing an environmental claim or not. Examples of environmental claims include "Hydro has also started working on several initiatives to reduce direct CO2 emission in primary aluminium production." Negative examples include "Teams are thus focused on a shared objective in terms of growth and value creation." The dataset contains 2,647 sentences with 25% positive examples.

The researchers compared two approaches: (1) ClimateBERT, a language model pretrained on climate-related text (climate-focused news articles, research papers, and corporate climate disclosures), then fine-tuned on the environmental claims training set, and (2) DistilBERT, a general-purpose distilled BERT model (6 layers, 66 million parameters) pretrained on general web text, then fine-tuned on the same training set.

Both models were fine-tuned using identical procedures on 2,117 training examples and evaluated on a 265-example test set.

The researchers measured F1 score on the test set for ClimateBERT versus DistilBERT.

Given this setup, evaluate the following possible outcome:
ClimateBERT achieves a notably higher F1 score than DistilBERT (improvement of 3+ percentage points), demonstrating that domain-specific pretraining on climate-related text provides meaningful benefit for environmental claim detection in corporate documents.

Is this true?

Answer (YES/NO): NO